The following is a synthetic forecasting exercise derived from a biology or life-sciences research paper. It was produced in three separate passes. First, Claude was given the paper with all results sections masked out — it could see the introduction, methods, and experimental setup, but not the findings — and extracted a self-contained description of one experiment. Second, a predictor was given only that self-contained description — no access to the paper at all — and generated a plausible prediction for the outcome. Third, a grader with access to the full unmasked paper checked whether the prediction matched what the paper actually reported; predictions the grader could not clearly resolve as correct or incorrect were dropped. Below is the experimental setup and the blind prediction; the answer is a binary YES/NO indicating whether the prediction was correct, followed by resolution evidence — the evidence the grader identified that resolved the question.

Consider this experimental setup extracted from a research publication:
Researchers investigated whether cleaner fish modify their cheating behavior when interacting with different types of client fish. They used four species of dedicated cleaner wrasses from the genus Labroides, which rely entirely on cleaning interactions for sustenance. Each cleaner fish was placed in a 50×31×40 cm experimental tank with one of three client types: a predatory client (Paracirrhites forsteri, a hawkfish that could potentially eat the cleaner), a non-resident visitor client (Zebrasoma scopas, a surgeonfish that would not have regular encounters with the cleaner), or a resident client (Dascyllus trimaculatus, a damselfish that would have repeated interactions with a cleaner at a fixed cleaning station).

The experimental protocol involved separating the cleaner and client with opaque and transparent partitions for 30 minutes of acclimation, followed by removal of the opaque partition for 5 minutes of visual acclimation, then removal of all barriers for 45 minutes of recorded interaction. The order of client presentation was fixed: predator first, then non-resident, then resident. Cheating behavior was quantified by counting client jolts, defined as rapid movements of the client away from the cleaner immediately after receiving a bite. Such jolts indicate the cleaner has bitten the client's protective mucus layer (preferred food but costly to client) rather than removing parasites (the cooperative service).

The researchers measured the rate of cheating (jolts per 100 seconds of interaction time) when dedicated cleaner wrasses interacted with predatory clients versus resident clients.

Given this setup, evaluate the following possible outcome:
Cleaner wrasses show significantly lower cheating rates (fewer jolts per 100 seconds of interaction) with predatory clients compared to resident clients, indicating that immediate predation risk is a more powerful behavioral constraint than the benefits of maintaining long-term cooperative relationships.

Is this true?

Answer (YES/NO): NO